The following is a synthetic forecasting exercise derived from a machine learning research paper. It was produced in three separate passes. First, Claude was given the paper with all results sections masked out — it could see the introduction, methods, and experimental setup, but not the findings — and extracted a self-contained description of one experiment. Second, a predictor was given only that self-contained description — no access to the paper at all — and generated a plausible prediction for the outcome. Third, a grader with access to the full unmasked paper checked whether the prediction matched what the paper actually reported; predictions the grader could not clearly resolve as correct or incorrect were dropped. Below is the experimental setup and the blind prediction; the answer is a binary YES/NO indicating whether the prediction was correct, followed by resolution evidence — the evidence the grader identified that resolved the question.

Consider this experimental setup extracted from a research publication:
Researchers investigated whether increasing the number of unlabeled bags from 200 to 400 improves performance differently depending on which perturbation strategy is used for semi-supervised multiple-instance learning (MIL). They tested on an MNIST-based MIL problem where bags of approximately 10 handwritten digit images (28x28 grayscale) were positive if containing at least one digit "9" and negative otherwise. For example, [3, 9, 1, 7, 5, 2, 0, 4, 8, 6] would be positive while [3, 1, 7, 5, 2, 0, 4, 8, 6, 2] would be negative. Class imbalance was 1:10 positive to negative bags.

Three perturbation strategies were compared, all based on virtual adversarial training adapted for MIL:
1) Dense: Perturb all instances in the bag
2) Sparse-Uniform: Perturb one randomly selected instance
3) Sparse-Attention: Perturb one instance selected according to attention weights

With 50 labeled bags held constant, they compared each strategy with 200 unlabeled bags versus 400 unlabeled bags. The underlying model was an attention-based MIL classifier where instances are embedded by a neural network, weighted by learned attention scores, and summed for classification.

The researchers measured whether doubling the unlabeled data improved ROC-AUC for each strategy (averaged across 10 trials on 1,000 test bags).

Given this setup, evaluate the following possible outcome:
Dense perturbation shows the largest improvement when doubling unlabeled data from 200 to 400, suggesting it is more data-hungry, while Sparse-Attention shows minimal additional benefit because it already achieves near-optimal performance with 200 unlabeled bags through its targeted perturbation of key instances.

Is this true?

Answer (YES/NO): NO